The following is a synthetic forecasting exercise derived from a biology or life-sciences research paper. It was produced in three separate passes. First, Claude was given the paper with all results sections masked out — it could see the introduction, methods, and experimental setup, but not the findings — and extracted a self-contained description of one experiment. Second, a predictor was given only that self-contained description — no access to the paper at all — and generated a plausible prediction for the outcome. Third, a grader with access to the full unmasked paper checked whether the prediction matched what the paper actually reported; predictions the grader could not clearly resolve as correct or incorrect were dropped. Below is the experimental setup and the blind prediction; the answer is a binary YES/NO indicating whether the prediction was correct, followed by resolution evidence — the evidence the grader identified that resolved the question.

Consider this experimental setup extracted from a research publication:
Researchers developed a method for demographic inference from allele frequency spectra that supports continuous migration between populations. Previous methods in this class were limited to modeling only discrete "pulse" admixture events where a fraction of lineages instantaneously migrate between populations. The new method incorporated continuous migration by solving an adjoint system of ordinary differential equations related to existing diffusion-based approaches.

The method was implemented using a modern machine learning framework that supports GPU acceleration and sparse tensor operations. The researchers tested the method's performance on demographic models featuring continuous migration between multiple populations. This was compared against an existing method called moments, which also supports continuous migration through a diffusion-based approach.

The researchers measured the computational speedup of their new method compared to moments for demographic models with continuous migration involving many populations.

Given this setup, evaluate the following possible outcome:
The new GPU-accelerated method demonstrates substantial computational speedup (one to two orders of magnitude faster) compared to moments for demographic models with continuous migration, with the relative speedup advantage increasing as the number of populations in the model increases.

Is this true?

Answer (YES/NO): NO